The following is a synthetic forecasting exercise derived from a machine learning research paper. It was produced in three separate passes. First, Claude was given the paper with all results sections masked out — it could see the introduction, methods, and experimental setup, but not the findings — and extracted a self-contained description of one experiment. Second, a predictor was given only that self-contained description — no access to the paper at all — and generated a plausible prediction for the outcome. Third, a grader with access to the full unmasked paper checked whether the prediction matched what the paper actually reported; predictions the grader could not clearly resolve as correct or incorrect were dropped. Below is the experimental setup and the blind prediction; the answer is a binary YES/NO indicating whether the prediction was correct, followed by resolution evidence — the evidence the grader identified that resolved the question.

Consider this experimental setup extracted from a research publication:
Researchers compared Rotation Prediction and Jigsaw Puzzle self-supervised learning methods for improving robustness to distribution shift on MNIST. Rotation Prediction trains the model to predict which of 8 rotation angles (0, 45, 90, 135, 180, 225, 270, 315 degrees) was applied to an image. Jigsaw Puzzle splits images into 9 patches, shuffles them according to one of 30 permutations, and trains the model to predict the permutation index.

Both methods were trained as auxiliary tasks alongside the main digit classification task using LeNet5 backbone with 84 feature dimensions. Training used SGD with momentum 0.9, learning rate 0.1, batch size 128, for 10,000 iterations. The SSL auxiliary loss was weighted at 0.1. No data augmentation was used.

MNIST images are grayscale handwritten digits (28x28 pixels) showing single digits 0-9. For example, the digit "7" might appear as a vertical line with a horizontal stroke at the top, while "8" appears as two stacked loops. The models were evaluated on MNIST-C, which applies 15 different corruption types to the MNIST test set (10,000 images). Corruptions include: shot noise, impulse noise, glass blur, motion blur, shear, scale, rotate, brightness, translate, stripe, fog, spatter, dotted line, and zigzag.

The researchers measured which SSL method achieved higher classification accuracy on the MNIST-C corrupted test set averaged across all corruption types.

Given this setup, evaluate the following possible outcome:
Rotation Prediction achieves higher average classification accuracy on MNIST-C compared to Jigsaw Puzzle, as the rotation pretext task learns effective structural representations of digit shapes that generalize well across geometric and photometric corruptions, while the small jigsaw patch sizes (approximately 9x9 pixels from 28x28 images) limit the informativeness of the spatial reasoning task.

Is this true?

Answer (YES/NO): NO